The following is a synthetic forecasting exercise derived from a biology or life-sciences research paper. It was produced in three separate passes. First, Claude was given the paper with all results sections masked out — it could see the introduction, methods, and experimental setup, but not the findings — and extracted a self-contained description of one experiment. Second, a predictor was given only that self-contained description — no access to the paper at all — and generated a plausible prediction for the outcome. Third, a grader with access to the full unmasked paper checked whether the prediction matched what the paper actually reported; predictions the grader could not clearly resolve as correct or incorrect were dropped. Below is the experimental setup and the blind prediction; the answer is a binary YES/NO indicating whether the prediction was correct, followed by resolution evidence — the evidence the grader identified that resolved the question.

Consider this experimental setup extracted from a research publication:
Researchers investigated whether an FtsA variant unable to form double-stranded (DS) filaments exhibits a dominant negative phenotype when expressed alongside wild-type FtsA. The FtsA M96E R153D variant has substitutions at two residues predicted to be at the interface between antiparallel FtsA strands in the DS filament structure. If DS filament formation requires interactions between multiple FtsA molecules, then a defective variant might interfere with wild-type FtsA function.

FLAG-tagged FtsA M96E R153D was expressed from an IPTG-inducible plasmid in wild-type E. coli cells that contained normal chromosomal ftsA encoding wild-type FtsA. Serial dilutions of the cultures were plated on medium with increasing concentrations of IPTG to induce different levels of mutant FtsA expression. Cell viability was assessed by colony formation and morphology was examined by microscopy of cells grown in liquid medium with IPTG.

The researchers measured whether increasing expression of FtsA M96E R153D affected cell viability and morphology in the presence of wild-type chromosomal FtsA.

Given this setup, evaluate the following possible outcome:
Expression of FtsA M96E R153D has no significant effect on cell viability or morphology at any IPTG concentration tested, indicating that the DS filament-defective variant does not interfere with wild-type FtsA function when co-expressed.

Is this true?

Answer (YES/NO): NO